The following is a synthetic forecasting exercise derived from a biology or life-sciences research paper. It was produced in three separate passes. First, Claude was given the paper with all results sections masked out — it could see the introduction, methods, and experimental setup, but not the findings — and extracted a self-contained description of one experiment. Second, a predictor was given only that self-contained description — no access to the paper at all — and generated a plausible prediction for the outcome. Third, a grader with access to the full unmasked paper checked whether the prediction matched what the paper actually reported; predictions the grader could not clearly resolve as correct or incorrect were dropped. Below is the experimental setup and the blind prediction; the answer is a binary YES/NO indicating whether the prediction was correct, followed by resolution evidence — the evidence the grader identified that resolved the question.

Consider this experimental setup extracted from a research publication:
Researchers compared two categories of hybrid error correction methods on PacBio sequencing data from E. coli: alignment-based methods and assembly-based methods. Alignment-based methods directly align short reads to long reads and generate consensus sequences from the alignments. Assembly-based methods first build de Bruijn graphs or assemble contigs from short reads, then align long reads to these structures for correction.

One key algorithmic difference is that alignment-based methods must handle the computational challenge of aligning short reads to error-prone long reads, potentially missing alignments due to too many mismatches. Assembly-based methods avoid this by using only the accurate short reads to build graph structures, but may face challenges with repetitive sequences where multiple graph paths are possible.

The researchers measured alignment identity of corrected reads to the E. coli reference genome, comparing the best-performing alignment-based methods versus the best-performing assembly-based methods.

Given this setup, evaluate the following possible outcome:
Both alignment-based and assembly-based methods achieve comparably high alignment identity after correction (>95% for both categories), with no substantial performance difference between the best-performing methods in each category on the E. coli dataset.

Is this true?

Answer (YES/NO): NO